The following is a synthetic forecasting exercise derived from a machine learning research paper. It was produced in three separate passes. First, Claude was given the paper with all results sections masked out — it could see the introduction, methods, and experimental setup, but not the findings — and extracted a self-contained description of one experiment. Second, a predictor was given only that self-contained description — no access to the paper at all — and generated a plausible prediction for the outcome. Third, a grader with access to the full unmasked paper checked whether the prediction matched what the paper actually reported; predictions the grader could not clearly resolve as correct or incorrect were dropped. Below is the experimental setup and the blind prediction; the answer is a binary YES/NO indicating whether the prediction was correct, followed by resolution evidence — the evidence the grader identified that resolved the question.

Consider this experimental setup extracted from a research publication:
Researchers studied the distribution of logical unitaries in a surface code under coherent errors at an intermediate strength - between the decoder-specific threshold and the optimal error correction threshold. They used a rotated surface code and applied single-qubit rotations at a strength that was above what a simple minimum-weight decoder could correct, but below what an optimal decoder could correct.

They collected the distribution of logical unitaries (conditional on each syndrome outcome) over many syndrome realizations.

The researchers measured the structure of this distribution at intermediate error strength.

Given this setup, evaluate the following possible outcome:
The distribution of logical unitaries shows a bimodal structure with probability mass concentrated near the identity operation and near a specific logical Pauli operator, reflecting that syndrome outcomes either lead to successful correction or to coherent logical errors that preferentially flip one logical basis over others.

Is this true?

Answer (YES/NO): NO